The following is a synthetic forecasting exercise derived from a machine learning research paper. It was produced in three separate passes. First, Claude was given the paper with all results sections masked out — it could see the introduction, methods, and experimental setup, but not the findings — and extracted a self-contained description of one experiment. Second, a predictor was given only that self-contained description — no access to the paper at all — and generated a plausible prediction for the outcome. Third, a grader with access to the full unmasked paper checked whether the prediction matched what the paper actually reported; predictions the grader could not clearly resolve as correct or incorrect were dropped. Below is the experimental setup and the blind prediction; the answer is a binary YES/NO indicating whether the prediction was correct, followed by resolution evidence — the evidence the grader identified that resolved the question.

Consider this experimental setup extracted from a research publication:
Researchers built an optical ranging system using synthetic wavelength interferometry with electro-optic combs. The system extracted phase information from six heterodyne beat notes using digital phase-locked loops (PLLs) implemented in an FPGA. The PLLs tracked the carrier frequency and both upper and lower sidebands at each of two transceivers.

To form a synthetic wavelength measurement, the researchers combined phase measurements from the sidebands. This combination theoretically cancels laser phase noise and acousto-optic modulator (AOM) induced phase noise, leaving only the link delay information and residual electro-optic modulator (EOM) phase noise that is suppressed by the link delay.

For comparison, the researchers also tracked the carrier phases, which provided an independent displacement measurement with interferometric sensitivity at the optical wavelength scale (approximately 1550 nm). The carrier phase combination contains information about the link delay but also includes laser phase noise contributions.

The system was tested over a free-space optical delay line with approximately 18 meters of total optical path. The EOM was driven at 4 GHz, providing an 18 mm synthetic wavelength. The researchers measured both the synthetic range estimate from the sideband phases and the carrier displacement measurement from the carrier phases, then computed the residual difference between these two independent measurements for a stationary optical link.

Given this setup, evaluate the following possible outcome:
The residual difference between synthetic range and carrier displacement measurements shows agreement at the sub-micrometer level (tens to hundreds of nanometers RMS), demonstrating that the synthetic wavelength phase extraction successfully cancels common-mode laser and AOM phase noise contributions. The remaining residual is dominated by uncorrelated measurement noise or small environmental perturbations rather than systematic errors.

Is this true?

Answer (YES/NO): NO